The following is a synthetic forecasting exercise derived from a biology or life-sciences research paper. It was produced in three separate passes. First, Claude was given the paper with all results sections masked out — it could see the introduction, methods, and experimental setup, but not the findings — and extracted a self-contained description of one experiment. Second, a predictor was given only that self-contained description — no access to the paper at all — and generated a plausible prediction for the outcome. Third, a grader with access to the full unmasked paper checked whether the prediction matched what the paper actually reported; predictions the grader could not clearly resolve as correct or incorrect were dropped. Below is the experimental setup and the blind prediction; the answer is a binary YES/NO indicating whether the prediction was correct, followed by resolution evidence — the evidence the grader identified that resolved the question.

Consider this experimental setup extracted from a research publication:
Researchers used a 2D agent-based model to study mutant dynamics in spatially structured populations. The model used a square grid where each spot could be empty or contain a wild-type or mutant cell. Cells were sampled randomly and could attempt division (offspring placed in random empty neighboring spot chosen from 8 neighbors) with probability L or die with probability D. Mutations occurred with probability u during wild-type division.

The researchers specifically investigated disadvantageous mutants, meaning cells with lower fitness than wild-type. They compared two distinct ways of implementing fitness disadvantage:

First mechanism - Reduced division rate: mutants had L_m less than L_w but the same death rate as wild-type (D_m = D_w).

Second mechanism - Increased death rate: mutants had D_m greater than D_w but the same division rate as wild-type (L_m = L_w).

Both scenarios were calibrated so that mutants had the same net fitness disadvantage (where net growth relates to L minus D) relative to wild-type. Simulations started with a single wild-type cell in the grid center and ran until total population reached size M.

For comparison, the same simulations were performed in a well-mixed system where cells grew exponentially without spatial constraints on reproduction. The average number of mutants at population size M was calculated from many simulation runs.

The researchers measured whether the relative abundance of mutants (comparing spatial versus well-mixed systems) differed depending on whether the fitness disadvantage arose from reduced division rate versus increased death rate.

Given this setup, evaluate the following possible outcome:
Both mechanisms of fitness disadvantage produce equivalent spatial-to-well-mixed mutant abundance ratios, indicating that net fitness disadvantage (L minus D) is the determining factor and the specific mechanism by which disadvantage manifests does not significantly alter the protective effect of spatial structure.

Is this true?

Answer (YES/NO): NO